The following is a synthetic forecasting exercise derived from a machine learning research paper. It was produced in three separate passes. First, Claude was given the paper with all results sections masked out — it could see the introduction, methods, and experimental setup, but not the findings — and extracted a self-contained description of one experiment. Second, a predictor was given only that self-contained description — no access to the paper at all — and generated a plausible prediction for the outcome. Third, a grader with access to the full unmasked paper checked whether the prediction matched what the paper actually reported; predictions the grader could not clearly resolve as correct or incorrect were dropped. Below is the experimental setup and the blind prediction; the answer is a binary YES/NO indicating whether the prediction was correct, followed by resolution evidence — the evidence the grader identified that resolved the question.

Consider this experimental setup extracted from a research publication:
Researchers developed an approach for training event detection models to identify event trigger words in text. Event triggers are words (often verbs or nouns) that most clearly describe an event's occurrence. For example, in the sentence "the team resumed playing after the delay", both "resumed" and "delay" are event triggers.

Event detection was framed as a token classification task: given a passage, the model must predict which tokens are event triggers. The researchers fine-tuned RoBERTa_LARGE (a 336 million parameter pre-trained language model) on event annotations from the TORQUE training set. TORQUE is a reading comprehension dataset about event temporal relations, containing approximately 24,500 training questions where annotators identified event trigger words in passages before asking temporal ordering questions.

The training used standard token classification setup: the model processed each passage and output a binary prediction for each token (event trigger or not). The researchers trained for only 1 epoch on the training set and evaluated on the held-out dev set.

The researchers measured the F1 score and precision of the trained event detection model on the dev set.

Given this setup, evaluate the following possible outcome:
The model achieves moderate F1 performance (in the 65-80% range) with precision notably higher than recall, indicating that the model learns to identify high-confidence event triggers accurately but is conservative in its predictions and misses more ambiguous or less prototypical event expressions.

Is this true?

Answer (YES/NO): NO